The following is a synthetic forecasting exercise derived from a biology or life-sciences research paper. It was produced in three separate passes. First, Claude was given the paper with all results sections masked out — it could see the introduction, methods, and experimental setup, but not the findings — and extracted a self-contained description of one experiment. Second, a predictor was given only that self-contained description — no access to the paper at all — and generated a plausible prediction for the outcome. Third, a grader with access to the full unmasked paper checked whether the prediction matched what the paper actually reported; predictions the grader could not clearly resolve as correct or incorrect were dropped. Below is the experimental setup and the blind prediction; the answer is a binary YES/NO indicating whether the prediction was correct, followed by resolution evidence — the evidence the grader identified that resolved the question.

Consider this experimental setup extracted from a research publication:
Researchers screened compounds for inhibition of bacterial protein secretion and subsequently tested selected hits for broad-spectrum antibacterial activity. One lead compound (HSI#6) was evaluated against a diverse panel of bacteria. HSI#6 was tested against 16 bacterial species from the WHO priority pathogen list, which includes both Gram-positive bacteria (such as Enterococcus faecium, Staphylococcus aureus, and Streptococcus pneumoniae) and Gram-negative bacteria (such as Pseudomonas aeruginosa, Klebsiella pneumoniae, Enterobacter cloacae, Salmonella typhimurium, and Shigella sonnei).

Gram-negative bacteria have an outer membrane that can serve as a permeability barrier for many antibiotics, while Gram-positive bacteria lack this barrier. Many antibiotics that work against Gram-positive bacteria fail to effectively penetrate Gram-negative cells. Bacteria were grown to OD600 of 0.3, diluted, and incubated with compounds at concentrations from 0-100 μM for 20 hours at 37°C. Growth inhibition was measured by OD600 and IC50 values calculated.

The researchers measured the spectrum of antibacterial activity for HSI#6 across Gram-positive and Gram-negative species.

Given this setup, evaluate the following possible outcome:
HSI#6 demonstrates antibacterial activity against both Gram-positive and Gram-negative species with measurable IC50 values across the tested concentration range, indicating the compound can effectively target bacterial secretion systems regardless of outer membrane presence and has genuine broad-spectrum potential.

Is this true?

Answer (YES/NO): YES